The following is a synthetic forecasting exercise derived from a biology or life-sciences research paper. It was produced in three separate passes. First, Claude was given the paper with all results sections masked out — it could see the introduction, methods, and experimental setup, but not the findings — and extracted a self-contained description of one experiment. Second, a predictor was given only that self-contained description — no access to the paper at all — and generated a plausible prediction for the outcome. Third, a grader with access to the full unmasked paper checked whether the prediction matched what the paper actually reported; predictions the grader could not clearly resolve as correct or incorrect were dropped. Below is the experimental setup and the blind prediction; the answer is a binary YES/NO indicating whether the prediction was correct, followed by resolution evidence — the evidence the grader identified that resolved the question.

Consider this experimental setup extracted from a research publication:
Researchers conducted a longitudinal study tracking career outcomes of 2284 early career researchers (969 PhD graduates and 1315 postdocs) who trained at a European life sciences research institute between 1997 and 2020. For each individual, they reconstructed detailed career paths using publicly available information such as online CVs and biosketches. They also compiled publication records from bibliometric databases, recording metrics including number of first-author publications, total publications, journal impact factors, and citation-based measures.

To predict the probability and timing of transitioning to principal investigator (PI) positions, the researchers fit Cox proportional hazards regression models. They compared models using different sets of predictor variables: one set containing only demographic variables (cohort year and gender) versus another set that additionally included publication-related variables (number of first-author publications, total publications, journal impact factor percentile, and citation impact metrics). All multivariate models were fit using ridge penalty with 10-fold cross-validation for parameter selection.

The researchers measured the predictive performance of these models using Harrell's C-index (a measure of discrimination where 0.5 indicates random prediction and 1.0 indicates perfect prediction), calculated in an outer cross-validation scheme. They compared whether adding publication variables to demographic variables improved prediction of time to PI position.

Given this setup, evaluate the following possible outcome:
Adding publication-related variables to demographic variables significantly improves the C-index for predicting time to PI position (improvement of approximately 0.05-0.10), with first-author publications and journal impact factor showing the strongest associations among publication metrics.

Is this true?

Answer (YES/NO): NO